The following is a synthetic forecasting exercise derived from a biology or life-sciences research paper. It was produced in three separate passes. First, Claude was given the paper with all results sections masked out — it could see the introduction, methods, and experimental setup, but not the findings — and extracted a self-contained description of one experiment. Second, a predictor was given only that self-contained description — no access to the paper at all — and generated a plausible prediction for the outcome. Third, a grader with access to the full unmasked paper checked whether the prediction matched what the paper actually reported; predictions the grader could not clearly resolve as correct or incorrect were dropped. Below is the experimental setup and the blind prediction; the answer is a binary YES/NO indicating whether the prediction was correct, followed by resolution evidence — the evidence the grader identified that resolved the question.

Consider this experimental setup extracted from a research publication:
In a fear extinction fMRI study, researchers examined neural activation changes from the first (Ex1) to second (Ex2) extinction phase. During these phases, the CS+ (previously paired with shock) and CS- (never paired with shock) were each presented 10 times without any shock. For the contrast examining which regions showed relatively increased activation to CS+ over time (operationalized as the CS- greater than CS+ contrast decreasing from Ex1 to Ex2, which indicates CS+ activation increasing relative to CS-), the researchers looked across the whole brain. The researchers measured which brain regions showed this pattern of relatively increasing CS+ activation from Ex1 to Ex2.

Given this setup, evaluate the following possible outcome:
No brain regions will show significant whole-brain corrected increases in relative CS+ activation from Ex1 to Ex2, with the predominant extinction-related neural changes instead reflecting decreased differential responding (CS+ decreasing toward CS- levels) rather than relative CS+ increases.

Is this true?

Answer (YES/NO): NO